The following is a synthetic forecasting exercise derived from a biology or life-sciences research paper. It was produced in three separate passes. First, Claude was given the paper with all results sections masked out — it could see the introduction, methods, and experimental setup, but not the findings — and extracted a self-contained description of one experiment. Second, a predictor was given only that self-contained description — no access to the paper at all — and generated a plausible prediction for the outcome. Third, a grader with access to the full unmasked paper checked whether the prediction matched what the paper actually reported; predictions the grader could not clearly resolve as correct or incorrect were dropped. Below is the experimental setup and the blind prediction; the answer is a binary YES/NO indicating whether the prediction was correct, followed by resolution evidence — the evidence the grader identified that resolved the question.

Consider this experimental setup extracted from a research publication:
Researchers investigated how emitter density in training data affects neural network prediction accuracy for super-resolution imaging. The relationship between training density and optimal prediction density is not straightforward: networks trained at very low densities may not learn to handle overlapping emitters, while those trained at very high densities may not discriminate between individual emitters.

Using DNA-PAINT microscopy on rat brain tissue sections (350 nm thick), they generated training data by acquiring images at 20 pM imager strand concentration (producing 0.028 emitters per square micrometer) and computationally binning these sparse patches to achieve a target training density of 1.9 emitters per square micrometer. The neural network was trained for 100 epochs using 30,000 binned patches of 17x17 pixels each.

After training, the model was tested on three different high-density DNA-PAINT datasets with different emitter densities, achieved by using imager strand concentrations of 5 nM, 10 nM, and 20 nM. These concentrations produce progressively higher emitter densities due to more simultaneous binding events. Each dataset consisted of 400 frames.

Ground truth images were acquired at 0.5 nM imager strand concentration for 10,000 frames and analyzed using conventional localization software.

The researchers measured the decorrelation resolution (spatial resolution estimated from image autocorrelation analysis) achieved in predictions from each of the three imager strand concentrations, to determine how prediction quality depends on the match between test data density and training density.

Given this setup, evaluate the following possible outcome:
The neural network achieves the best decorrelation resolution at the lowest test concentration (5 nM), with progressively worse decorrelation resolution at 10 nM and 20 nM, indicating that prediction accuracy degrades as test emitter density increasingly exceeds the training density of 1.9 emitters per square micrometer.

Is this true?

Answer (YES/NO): NO